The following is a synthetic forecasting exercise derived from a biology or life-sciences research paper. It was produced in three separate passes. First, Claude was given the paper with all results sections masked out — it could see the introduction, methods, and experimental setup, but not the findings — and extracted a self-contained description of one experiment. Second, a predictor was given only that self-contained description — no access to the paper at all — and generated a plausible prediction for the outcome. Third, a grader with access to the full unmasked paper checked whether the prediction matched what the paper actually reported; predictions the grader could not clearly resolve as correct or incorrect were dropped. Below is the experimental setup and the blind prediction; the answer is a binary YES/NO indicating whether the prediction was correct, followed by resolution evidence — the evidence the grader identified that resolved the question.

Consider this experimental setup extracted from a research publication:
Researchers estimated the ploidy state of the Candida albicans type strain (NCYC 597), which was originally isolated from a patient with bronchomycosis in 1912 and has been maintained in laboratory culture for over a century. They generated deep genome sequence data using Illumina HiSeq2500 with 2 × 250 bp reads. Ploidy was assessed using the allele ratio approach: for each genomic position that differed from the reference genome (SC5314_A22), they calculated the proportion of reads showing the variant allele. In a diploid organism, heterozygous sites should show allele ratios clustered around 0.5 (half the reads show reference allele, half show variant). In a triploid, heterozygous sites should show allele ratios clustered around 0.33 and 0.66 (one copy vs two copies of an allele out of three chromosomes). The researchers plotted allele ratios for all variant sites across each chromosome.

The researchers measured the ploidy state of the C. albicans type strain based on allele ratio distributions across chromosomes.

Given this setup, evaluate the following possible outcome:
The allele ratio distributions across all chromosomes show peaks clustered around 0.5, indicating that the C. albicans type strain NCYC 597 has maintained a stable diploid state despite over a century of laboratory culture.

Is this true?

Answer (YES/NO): NO